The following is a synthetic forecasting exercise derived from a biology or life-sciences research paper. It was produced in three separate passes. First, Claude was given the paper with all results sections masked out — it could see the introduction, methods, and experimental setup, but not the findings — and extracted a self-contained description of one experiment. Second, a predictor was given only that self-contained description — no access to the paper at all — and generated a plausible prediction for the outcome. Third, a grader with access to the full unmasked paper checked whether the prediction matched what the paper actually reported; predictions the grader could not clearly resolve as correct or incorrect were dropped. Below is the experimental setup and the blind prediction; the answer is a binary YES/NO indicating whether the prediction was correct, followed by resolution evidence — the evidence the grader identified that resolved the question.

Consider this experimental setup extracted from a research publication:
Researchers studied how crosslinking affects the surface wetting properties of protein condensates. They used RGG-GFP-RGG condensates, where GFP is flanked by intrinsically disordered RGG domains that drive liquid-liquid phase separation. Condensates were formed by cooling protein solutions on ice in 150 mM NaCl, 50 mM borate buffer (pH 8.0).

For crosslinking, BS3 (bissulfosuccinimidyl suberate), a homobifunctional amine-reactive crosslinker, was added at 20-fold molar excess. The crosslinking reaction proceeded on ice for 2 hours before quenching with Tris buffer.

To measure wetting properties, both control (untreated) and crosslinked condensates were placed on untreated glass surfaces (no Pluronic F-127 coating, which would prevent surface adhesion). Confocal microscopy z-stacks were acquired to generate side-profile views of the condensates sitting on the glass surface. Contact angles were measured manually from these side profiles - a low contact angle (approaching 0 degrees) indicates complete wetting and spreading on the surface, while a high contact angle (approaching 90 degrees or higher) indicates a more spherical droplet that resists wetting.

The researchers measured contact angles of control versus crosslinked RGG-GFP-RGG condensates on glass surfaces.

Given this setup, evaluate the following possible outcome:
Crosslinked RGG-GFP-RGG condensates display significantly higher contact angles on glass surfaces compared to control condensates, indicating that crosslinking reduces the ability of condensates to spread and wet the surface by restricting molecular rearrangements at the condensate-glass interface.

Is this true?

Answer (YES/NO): YES